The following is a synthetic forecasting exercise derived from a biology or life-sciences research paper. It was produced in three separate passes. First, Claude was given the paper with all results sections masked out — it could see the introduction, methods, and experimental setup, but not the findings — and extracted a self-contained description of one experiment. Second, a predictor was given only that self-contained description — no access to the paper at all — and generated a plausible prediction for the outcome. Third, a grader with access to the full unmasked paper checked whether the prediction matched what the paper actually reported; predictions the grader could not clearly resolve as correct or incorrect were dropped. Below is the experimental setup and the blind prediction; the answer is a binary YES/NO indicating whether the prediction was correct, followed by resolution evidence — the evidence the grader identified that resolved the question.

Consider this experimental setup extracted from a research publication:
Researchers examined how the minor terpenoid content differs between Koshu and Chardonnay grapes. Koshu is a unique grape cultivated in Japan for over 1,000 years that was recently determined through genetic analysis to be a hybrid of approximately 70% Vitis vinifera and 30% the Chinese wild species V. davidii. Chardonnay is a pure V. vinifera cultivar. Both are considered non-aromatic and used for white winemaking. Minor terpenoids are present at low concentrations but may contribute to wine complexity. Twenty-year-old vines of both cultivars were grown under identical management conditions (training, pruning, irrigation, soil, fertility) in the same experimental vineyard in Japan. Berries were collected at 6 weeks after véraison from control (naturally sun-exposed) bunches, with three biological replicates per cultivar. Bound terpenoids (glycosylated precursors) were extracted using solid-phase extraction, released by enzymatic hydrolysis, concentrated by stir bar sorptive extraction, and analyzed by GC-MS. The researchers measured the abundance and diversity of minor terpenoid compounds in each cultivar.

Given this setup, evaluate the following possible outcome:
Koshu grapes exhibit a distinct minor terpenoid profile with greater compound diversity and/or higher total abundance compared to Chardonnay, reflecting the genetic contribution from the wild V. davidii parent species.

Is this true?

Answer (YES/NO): YES